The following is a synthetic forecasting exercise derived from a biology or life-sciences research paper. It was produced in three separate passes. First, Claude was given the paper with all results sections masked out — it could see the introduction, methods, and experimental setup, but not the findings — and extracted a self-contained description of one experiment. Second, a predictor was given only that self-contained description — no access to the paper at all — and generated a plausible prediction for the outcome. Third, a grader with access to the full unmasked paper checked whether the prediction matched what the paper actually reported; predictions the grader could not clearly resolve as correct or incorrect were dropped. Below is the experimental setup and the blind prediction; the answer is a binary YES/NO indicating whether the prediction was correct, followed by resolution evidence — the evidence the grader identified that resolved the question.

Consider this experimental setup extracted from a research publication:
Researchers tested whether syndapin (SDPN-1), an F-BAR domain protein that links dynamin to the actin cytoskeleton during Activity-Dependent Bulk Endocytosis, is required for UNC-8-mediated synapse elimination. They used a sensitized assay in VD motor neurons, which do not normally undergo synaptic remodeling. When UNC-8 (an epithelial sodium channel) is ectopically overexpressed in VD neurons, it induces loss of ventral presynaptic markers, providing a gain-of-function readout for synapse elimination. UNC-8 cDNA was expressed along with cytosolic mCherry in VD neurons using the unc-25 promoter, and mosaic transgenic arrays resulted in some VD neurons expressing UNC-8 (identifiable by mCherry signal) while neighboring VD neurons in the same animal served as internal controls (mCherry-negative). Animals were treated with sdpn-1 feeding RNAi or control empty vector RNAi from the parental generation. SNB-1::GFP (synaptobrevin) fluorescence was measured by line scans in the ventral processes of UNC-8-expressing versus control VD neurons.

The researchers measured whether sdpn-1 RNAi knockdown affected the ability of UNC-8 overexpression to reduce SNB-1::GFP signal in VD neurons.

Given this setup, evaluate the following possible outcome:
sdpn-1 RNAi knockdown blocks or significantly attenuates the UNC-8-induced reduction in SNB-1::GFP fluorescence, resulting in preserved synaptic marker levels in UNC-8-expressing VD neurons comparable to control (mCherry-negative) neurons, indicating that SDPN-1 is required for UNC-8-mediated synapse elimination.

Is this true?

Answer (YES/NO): YES